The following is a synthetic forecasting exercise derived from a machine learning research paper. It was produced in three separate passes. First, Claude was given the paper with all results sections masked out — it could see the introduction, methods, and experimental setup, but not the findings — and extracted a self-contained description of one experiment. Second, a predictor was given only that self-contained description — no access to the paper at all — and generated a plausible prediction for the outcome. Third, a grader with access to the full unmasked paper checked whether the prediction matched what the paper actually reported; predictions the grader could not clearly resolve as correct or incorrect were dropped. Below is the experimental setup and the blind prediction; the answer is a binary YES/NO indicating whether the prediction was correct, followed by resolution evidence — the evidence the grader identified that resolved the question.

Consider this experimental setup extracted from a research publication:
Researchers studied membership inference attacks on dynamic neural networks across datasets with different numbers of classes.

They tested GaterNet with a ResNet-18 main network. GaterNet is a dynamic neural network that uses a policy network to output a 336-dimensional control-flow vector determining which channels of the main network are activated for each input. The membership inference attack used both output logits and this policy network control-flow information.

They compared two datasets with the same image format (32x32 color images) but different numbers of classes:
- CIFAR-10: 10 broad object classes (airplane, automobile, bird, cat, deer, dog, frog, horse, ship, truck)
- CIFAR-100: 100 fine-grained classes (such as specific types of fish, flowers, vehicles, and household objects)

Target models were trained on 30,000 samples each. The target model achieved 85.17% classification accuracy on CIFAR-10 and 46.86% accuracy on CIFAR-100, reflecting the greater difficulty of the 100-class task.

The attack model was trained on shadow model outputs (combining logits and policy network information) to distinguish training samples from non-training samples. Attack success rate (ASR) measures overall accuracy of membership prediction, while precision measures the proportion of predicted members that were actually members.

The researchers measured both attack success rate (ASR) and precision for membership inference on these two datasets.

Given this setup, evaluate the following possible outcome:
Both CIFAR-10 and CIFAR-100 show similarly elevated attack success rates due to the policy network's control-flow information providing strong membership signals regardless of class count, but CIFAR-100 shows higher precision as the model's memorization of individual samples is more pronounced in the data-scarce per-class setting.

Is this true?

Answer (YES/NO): NO